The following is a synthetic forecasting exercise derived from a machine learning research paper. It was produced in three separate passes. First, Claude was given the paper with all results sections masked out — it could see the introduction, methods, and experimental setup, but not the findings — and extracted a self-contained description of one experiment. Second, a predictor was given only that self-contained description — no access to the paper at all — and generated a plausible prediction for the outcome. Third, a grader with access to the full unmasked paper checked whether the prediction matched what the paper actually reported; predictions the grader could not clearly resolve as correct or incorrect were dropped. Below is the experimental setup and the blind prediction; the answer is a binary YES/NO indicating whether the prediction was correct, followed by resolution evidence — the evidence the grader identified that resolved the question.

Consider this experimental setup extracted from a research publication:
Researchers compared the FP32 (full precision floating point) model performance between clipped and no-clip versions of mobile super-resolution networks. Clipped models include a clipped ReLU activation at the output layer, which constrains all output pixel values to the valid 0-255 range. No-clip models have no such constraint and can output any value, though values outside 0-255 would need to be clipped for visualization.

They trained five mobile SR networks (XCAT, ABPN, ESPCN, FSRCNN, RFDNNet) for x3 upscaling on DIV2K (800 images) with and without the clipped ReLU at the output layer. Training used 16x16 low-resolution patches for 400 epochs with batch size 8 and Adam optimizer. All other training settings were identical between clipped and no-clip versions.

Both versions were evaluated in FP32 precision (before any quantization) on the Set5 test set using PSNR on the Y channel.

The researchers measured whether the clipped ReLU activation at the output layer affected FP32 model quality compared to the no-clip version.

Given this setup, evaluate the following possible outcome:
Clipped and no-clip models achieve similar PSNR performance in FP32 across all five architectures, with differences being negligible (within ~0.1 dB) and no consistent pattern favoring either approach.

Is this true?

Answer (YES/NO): YES